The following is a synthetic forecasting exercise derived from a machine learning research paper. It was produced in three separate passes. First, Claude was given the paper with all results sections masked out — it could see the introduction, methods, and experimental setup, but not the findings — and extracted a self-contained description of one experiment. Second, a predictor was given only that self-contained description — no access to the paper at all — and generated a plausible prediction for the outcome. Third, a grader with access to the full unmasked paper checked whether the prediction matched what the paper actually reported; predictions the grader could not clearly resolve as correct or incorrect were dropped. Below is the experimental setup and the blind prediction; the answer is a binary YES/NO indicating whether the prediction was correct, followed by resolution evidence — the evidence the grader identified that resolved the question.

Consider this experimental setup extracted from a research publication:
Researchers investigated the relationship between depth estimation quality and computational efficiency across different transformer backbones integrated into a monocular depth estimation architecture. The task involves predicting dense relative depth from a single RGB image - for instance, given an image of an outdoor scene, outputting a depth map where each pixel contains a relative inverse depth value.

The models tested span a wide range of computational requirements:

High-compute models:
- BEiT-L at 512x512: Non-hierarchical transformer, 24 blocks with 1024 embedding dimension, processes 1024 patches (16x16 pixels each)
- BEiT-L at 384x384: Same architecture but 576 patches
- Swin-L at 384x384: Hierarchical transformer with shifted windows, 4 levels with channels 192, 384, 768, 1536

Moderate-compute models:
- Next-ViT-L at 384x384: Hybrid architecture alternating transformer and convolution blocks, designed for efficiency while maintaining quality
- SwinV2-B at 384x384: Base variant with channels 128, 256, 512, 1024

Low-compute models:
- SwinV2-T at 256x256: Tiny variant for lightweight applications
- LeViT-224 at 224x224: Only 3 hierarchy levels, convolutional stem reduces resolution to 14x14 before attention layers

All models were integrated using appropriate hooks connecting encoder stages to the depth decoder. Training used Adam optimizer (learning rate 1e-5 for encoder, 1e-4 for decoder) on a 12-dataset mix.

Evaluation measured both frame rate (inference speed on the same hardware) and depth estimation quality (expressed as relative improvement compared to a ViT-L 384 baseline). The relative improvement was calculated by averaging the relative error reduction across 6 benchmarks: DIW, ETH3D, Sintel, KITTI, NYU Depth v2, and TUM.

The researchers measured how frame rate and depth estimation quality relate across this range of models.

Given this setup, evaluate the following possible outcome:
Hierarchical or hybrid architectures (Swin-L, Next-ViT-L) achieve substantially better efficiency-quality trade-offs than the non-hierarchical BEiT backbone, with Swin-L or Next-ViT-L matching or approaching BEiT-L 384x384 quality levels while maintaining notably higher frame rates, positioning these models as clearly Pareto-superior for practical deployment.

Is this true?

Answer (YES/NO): NO